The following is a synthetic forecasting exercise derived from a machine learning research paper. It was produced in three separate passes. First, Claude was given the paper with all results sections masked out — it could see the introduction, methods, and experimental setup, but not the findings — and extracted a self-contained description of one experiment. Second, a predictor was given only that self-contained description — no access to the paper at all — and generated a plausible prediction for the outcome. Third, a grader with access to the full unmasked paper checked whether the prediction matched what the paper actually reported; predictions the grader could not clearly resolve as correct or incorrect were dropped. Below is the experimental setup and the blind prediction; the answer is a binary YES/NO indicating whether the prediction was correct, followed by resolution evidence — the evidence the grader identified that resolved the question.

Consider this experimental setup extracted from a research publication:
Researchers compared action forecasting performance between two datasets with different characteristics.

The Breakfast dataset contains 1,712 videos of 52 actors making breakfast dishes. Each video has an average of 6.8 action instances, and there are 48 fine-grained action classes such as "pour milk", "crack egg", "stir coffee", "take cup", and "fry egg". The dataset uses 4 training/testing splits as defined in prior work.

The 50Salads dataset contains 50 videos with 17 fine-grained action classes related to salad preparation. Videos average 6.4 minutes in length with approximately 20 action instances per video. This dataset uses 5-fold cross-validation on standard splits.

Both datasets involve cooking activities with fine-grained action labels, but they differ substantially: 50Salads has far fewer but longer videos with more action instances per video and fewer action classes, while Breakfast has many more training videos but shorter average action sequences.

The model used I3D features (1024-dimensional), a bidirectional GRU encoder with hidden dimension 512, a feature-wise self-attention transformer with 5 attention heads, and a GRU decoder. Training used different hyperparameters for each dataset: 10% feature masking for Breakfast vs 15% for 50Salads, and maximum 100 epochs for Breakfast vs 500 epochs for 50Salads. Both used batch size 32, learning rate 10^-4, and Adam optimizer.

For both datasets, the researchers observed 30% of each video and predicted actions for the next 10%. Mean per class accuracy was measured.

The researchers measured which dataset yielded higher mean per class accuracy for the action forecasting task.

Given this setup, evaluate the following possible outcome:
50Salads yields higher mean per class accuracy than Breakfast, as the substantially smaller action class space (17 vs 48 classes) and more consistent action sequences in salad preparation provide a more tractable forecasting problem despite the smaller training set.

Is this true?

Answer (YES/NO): YES